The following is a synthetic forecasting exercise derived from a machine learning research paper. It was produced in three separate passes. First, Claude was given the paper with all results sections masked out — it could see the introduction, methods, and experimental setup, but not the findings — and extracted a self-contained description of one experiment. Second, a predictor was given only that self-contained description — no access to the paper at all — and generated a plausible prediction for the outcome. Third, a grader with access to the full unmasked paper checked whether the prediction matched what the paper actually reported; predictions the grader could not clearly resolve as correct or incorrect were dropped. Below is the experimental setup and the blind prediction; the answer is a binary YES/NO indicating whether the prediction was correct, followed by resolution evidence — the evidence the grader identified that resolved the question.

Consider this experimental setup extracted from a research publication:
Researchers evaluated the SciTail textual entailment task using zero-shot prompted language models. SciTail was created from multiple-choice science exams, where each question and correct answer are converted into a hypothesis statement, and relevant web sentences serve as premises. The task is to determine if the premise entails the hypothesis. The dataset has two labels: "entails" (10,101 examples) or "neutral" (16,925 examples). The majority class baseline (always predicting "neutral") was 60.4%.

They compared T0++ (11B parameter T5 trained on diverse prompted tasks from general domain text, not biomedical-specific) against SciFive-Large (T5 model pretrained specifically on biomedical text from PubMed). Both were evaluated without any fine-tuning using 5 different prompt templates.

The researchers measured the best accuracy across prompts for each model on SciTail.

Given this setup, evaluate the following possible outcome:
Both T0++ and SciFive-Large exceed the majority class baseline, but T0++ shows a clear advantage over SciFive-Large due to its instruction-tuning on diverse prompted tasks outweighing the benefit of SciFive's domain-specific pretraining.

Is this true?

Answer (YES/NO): NO